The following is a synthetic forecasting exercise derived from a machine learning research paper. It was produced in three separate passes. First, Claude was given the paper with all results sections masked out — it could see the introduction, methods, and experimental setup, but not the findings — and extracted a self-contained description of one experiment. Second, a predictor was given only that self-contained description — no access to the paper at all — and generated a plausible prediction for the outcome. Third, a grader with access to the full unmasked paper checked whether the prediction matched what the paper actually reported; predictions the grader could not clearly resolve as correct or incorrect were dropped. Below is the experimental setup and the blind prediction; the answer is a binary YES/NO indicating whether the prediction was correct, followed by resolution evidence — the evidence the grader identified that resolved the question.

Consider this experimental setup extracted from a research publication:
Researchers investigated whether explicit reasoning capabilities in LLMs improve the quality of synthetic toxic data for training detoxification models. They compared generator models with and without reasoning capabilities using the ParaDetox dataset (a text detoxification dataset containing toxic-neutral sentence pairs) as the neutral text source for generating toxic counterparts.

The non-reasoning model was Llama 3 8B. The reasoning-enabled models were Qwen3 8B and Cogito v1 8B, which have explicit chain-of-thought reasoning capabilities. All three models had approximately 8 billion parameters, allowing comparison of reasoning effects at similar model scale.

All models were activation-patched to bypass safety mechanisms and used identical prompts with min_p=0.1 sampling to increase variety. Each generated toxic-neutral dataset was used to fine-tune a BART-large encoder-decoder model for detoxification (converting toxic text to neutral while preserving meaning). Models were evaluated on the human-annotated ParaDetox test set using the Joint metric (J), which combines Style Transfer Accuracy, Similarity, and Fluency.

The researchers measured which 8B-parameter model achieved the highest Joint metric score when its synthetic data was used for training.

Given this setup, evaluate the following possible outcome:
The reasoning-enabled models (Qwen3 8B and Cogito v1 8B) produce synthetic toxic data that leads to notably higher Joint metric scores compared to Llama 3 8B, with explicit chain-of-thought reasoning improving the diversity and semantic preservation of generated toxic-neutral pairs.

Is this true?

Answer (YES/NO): NO